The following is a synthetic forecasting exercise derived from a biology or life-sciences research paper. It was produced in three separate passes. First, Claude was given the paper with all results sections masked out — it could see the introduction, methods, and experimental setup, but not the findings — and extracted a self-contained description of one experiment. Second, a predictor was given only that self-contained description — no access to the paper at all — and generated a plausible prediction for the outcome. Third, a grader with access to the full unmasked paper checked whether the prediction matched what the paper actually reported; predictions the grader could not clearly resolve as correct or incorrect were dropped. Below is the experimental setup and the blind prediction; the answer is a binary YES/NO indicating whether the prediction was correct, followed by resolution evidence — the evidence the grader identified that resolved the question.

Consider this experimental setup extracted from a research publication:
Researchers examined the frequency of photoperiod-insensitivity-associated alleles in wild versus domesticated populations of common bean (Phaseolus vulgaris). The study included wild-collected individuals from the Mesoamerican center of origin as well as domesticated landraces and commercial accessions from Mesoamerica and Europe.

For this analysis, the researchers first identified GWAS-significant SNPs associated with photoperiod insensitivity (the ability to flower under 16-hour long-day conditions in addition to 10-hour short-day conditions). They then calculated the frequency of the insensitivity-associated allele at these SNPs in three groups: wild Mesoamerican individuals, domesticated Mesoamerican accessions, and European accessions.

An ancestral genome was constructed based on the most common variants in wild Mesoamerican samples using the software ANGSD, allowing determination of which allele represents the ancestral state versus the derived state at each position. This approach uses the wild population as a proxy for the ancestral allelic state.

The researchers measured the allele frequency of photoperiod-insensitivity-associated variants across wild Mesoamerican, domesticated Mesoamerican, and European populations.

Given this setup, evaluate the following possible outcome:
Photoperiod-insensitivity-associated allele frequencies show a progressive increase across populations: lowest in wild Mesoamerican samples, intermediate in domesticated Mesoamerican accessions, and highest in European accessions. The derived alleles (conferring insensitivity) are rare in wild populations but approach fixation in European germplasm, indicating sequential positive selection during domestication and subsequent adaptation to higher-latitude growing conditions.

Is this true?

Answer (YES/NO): NO